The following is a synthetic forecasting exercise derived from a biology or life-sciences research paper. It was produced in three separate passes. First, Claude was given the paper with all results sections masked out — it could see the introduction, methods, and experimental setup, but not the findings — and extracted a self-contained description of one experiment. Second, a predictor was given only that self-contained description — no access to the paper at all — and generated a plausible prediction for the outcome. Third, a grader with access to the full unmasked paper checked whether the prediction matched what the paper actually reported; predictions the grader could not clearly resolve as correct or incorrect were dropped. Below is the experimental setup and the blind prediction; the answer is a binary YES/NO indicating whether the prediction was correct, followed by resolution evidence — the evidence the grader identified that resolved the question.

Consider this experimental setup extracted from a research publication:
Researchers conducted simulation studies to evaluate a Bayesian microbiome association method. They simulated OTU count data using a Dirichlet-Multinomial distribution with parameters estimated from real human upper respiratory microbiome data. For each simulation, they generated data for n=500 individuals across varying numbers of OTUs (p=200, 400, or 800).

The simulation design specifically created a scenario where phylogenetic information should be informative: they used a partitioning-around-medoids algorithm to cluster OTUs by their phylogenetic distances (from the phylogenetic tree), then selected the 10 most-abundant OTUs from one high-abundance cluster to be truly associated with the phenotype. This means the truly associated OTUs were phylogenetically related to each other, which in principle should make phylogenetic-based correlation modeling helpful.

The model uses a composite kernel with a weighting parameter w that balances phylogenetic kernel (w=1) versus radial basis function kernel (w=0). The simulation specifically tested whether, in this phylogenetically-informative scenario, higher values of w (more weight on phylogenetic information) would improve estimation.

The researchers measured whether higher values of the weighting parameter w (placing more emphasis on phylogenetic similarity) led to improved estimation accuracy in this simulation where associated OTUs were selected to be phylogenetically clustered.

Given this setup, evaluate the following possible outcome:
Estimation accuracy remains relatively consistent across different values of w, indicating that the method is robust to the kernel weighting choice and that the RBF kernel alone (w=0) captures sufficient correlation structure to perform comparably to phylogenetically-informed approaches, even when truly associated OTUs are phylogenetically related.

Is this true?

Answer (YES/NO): NO